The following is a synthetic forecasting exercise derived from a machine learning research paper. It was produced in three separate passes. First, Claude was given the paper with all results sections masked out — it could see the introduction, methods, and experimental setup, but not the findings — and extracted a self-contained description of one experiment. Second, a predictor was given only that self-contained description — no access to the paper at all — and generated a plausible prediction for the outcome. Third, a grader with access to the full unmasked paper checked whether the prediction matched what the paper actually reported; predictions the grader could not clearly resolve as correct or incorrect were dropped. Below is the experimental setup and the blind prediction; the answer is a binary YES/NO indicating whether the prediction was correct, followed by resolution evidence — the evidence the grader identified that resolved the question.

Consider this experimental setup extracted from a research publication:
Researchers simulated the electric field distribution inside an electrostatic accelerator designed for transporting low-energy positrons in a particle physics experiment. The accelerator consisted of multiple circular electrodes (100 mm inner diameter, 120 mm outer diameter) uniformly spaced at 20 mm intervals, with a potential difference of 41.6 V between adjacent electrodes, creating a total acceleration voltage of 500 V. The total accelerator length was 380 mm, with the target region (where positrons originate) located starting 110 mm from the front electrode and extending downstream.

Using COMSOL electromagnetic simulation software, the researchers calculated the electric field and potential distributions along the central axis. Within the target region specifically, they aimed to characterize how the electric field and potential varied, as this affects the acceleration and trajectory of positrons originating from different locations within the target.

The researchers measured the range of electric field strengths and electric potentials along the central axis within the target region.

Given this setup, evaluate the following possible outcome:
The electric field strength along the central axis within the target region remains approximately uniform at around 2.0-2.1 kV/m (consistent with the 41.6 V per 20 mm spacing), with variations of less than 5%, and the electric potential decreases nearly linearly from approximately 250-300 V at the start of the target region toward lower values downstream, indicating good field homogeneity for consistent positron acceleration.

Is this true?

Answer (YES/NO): NO